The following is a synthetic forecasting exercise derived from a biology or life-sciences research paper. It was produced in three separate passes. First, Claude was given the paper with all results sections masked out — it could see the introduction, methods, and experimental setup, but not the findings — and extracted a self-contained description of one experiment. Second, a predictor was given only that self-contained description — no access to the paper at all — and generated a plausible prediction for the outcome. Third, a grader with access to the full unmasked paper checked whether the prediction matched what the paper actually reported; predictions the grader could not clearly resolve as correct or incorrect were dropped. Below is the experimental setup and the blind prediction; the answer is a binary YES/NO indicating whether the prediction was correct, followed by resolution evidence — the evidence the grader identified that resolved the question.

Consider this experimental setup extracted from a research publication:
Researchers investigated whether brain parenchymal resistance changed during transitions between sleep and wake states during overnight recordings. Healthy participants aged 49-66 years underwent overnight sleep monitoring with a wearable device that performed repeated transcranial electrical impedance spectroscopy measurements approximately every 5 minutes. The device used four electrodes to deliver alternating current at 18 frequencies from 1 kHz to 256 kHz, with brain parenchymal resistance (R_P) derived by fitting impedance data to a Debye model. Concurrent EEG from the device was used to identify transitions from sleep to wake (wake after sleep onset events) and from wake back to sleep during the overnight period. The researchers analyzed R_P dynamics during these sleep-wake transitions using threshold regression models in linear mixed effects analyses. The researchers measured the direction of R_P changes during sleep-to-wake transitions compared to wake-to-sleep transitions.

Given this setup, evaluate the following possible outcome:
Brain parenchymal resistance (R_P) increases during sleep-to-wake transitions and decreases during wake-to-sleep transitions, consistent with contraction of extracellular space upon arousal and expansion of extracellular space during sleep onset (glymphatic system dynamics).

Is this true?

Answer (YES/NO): YES